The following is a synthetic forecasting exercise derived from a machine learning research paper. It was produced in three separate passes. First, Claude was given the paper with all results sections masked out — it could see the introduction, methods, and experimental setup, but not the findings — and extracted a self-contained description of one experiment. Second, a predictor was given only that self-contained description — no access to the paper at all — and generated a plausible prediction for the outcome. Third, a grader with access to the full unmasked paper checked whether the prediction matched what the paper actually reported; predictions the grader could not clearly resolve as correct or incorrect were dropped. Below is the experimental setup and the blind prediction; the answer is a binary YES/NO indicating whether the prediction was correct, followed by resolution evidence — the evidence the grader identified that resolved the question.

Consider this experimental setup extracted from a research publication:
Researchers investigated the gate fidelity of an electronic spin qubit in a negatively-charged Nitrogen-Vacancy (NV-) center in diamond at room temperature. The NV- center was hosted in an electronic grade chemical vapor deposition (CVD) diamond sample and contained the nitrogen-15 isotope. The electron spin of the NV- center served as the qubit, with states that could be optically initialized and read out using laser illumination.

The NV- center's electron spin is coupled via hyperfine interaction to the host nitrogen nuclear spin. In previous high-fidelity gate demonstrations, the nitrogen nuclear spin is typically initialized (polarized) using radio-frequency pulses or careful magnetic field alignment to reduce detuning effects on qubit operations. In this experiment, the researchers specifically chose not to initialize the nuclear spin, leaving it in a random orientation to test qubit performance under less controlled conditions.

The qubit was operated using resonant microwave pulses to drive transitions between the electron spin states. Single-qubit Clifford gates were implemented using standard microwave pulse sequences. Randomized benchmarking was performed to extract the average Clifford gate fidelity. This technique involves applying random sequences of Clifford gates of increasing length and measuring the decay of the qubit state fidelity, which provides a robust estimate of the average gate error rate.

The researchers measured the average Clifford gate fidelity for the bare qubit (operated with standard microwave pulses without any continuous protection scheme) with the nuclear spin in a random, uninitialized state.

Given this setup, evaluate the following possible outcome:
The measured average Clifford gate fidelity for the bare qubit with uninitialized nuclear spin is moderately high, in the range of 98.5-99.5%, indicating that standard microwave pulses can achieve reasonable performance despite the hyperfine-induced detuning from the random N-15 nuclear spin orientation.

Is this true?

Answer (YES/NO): NO